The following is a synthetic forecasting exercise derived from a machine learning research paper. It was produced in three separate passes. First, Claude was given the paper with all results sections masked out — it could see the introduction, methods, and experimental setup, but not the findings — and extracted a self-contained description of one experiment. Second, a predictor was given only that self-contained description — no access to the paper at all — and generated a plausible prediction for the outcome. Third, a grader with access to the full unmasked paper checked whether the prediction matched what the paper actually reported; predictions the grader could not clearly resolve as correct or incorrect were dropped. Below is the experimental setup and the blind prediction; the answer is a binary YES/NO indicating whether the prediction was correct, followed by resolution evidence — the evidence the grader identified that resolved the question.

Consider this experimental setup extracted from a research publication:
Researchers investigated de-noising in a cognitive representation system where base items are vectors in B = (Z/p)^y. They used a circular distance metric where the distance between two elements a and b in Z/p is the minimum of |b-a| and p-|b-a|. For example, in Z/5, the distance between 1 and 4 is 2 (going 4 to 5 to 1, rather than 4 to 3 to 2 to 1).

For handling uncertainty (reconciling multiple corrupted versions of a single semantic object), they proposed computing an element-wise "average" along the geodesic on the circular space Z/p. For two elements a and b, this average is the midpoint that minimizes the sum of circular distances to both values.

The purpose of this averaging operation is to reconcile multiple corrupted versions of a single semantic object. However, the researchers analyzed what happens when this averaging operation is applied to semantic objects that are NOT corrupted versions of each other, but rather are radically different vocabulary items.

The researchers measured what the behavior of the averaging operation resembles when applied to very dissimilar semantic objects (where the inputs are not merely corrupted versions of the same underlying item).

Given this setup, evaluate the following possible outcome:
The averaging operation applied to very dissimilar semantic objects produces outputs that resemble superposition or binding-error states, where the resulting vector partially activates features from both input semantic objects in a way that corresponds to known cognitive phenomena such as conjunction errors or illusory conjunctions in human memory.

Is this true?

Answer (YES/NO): NO